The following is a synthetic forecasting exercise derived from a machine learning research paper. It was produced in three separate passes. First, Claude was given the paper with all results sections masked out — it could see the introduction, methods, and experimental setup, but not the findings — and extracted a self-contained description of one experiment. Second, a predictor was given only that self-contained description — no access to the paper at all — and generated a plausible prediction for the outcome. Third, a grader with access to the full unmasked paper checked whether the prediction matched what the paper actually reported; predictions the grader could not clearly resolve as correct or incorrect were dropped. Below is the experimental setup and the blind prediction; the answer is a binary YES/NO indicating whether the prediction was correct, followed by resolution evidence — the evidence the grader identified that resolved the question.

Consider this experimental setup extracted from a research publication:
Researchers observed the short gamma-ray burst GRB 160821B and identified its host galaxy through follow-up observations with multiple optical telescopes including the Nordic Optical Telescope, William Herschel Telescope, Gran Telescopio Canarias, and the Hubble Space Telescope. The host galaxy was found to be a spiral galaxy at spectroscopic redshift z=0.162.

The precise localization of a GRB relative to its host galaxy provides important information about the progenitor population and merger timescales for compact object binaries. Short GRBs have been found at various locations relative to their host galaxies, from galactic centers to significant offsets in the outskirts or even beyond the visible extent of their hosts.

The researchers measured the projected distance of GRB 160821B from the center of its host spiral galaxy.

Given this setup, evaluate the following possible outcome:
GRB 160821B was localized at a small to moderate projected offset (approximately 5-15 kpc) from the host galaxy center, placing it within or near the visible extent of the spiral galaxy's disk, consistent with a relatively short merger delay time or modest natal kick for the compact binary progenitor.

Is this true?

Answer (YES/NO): YES